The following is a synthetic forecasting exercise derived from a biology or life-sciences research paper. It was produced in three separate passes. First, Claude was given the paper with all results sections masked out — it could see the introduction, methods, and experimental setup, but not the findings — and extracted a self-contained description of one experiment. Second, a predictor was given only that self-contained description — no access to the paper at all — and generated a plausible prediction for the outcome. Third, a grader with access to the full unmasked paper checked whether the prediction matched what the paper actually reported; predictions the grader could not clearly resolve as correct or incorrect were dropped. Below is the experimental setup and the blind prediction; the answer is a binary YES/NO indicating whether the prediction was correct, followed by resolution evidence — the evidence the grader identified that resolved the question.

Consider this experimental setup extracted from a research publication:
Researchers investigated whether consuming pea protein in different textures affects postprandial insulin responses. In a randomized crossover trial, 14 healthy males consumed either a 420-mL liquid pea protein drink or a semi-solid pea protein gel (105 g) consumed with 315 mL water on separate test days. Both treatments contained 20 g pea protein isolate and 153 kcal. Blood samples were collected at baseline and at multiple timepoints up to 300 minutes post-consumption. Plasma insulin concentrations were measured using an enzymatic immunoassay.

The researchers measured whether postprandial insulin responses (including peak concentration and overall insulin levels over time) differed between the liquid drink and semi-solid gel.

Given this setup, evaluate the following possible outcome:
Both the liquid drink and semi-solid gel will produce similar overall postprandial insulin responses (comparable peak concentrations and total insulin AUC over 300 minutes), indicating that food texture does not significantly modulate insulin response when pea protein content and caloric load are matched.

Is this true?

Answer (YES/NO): NO